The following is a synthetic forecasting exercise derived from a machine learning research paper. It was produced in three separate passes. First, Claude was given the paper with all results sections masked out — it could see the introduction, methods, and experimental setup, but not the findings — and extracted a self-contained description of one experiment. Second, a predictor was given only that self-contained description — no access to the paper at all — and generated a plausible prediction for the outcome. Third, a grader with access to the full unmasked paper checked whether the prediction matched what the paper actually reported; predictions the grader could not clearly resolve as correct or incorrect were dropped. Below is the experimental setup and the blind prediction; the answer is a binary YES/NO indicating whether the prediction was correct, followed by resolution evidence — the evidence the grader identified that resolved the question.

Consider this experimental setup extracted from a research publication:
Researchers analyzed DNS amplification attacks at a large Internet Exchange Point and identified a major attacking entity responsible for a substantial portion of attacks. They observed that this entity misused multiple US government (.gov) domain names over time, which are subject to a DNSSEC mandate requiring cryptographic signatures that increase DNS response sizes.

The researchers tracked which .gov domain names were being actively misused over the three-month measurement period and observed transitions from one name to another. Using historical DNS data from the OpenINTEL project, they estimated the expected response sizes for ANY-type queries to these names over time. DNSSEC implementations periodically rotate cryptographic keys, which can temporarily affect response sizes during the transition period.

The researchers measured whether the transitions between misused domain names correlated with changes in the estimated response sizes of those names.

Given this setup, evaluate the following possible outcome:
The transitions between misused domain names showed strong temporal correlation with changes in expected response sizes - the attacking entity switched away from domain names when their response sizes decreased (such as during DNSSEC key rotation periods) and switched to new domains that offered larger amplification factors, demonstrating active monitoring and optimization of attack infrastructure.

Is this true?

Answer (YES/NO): YES